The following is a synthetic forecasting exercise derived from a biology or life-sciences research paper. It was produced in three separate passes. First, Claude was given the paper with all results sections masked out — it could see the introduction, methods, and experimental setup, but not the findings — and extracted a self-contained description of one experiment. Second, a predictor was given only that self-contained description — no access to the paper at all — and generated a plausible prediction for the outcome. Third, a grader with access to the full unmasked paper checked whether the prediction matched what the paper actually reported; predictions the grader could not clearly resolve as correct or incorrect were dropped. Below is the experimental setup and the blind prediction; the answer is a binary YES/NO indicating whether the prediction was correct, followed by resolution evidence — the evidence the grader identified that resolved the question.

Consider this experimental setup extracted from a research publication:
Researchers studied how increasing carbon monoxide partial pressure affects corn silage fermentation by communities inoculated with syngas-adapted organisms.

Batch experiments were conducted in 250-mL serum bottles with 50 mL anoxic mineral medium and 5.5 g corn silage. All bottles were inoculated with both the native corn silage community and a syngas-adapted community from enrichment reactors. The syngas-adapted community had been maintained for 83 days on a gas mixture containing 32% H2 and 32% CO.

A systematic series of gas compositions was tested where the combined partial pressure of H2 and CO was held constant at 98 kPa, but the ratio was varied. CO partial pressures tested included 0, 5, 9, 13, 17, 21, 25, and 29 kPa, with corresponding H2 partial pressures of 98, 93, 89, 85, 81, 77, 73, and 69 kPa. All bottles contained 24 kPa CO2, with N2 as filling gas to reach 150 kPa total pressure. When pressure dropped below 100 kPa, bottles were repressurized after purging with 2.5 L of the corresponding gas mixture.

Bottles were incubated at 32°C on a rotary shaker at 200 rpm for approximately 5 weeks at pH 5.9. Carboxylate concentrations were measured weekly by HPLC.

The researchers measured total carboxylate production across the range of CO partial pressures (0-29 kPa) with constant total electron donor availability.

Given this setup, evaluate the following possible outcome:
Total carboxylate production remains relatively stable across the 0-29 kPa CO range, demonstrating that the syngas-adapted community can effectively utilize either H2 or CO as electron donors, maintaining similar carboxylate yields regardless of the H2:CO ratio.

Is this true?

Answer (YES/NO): NO